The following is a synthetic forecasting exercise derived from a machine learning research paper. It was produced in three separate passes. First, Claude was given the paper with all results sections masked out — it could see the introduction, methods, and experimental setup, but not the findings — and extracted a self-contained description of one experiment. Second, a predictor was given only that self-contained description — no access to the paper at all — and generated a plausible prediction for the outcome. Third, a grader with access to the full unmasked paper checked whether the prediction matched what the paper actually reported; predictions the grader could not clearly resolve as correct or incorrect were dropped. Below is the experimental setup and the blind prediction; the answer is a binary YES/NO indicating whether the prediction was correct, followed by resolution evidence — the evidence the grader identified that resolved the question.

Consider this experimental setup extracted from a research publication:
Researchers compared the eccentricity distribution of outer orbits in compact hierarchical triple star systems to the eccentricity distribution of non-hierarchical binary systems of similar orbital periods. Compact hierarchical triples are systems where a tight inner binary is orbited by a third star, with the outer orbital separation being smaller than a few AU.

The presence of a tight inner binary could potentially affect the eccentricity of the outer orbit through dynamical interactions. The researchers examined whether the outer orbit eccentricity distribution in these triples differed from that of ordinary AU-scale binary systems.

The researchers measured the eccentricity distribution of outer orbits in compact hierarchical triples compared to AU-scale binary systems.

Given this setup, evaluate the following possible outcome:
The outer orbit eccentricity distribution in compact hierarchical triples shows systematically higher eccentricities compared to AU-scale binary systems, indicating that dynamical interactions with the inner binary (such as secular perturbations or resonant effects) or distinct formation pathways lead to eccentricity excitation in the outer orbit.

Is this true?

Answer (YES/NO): NO